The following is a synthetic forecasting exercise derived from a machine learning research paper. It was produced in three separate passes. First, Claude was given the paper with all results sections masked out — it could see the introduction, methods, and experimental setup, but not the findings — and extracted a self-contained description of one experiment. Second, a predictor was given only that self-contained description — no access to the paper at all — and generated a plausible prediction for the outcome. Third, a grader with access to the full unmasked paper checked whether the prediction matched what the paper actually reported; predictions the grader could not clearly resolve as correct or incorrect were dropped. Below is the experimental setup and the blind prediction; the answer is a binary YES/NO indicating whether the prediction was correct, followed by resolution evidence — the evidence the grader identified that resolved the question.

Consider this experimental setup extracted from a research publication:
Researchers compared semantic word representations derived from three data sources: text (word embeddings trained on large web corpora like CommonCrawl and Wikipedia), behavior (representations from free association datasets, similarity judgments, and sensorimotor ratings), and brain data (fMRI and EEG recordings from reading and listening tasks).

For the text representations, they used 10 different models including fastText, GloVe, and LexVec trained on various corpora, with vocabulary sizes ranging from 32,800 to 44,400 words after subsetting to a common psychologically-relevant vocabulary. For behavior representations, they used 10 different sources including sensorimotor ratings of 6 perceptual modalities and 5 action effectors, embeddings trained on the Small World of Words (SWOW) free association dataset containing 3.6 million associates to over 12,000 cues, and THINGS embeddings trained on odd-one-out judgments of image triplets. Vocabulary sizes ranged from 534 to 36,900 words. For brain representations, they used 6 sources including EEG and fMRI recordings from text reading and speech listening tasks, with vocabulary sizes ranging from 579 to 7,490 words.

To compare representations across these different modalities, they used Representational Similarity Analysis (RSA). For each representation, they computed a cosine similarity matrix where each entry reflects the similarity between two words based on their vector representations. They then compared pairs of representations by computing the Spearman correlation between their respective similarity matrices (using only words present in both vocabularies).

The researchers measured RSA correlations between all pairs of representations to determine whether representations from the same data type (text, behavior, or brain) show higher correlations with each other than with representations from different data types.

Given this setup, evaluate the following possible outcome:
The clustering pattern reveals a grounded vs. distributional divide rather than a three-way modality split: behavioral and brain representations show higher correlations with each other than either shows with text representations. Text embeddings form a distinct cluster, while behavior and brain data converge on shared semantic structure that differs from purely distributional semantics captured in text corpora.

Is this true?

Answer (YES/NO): NO